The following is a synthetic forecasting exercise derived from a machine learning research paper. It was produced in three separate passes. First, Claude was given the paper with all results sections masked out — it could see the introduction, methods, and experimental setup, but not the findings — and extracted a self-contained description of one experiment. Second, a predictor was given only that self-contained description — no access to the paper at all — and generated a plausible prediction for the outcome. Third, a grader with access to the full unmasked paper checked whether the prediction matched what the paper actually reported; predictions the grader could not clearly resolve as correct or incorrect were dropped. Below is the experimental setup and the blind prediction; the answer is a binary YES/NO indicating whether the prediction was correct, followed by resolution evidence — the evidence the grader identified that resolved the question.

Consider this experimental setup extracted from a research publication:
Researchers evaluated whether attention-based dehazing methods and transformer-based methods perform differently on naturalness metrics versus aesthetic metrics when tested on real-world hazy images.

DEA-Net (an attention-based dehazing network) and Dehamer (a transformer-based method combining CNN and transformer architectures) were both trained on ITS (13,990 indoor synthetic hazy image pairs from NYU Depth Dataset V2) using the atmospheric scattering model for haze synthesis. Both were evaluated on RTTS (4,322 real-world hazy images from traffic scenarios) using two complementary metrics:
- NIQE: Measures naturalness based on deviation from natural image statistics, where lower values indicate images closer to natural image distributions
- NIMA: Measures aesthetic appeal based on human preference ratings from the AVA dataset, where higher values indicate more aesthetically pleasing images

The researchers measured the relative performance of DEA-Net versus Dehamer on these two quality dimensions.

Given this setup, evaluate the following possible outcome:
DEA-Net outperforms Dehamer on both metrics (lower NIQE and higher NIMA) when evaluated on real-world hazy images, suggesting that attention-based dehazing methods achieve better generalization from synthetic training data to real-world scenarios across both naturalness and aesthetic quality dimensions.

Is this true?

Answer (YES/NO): NO